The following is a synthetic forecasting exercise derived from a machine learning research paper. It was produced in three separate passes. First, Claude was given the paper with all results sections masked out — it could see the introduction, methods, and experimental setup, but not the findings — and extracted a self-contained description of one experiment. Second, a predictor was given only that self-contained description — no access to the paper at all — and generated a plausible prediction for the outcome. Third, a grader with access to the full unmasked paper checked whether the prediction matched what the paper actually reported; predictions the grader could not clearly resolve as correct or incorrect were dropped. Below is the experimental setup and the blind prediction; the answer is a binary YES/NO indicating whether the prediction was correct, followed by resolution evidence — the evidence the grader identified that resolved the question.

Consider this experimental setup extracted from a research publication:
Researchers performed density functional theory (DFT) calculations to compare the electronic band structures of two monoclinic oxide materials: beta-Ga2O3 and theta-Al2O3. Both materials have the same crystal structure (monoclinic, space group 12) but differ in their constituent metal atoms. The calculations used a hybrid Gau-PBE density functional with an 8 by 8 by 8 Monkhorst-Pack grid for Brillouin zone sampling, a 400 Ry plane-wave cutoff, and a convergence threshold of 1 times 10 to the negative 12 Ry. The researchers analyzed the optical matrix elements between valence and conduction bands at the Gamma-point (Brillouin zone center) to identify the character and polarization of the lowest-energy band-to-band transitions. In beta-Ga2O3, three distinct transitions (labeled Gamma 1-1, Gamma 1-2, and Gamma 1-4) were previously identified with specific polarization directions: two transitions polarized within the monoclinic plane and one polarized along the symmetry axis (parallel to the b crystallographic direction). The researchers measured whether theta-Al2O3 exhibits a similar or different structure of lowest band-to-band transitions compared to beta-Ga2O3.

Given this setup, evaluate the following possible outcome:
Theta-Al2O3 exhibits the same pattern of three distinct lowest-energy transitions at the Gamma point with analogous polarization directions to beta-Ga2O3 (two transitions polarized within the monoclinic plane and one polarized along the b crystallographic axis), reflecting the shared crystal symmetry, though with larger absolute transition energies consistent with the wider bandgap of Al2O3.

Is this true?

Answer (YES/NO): YES